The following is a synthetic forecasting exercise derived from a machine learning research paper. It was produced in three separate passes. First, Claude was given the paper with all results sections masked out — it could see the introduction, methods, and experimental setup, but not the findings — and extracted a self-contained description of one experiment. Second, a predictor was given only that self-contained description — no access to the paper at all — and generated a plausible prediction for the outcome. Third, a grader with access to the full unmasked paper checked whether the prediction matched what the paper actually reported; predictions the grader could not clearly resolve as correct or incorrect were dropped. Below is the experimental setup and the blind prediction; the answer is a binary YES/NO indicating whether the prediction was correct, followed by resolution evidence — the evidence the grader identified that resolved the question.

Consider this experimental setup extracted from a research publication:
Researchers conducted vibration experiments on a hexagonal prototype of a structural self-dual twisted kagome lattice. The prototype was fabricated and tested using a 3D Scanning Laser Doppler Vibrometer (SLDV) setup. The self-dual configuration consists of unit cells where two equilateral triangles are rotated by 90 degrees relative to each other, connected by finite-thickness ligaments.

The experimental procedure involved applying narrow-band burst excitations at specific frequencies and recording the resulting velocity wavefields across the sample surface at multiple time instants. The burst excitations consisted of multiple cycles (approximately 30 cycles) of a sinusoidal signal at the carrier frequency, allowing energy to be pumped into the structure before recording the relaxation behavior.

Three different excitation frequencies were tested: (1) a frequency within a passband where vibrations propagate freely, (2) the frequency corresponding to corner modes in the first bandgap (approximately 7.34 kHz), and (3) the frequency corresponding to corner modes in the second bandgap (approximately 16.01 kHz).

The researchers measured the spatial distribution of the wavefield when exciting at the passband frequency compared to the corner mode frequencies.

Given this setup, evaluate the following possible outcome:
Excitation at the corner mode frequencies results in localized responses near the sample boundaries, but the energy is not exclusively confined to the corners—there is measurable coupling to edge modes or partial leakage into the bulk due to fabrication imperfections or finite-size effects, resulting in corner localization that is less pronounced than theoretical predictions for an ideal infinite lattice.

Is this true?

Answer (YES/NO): NO